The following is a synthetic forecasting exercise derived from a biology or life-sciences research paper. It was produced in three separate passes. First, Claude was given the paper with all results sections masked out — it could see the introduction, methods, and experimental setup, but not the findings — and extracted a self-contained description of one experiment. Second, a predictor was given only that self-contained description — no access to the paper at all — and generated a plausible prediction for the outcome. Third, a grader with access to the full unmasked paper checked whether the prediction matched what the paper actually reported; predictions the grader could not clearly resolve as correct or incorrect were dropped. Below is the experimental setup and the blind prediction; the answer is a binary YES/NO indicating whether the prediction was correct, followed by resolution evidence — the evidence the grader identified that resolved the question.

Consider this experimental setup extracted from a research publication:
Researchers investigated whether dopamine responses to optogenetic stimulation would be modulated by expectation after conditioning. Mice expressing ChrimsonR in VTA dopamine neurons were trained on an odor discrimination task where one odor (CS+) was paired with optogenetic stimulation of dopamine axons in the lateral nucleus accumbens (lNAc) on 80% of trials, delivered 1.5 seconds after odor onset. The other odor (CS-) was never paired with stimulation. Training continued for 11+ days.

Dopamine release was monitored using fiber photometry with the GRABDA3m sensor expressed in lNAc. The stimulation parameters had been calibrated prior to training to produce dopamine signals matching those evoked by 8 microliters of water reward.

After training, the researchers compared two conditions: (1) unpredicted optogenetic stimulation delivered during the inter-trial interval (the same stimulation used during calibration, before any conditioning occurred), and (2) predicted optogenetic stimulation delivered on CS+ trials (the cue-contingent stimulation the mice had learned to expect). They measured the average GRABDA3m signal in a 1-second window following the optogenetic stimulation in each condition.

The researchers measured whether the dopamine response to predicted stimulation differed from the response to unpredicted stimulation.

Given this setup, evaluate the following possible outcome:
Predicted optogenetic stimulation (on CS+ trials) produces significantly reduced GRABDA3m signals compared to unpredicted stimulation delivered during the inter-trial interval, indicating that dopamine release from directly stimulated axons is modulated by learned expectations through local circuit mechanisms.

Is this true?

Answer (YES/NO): YES